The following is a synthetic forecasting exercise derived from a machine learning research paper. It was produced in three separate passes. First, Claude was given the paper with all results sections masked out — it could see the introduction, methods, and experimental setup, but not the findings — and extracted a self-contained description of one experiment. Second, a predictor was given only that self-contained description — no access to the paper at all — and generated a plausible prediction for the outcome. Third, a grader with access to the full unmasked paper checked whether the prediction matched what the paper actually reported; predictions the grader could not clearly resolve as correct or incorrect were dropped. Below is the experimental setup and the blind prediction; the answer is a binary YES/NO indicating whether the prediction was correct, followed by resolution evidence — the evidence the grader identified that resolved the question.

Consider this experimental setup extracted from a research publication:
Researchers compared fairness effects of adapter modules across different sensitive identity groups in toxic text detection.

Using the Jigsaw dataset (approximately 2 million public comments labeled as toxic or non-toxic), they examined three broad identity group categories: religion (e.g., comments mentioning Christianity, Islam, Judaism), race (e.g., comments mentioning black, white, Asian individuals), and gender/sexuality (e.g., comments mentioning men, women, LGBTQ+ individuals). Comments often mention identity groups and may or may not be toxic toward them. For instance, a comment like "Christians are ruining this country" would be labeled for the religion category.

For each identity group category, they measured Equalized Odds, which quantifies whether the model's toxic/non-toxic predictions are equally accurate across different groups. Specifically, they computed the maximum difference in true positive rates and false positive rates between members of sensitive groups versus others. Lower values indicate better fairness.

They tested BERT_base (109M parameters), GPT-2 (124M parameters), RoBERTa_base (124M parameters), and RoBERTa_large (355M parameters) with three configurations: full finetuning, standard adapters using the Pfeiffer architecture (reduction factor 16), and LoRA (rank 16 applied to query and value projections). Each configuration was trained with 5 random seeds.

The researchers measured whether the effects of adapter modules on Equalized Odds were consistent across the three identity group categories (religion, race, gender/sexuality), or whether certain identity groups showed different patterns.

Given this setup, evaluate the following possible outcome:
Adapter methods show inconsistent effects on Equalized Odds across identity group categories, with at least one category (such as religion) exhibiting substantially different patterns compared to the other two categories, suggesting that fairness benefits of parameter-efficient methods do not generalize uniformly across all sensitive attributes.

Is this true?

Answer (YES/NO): YES